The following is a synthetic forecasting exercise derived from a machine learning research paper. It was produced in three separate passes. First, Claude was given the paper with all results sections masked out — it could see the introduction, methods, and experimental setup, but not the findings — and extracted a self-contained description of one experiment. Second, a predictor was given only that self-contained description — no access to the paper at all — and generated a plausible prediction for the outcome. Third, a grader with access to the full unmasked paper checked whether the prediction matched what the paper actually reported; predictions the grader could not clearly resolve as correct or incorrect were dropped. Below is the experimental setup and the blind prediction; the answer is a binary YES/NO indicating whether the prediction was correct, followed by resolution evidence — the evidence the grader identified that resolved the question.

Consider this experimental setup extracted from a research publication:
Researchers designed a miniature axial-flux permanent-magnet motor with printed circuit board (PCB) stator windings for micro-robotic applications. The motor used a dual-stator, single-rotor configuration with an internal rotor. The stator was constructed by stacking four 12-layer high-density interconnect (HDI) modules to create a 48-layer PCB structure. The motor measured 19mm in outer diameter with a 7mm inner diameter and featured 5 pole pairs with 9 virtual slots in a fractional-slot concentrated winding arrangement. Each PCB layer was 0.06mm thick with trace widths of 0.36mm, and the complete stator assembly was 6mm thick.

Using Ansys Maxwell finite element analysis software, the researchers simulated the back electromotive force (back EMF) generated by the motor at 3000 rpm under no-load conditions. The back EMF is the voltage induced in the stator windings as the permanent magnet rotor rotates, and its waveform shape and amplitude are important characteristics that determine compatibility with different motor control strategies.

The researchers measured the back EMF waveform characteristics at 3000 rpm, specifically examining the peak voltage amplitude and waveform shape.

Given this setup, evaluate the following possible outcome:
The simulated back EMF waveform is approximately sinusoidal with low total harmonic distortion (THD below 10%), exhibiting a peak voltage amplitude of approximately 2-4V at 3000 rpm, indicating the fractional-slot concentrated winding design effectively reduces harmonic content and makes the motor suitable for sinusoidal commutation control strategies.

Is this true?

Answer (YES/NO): NO